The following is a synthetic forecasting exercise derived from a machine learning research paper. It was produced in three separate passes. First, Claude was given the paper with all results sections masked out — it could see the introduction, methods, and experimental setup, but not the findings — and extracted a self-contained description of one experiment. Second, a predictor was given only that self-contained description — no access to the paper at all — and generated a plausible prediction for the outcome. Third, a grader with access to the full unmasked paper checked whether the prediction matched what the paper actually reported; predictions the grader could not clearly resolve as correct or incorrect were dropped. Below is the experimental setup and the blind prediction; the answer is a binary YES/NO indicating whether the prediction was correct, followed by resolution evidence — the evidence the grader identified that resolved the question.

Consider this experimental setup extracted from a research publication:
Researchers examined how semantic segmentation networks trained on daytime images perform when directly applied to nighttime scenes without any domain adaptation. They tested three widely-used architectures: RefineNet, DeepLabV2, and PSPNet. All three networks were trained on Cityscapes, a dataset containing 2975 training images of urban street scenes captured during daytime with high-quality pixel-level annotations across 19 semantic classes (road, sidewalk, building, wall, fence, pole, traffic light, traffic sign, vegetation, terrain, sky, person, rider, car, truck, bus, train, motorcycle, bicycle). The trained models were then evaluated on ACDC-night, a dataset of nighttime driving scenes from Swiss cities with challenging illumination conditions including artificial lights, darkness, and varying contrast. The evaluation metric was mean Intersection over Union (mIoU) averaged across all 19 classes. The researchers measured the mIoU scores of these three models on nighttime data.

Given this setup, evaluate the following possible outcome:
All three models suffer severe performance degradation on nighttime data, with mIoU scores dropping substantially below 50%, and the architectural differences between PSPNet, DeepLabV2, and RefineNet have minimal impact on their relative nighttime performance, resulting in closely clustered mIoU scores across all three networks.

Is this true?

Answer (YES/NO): YES